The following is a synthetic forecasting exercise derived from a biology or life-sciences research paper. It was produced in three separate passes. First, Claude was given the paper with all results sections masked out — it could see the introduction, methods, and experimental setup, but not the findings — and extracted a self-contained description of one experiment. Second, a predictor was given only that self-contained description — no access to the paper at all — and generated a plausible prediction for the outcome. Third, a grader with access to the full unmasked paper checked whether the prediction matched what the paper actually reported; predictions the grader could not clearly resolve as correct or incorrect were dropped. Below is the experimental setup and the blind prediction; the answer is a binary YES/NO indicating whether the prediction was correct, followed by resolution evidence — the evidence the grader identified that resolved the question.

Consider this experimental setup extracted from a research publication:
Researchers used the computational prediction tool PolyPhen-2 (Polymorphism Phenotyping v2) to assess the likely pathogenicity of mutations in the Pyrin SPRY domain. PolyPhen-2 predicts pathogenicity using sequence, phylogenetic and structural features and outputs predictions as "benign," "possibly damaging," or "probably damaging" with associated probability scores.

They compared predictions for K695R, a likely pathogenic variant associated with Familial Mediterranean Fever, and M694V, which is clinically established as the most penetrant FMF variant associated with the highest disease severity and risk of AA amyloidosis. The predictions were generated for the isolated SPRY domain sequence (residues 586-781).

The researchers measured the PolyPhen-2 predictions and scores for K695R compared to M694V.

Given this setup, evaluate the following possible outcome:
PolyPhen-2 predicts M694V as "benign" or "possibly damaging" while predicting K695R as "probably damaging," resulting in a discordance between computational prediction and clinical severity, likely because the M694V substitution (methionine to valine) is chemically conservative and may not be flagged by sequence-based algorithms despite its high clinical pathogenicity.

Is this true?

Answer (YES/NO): NO